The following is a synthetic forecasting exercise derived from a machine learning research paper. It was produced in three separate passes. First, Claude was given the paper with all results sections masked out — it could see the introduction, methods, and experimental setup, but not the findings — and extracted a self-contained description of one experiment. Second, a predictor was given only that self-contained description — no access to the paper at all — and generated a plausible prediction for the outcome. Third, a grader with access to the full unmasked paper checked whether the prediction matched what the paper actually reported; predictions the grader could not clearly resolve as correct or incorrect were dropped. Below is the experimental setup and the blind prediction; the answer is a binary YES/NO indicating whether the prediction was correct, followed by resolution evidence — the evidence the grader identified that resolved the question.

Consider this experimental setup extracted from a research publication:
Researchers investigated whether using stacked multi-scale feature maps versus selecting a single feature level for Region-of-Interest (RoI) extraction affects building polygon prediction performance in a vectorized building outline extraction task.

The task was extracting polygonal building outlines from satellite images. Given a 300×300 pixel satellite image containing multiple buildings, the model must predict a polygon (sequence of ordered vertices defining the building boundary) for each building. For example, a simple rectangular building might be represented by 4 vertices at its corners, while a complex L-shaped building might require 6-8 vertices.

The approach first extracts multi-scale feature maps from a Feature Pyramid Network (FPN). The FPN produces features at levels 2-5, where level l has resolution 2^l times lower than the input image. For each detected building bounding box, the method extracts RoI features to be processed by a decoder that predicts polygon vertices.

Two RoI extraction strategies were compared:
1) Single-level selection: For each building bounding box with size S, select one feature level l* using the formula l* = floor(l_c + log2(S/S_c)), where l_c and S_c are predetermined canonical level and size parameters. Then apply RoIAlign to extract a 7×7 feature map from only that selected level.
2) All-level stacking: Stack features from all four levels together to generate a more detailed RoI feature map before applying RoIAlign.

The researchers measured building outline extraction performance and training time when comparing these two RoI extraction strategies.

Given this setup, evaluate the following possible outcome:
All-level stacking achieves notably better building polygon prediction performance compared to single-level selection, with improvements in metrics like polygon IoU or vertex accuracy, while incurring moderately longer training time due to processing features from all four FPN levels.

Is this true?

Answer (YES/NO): NO